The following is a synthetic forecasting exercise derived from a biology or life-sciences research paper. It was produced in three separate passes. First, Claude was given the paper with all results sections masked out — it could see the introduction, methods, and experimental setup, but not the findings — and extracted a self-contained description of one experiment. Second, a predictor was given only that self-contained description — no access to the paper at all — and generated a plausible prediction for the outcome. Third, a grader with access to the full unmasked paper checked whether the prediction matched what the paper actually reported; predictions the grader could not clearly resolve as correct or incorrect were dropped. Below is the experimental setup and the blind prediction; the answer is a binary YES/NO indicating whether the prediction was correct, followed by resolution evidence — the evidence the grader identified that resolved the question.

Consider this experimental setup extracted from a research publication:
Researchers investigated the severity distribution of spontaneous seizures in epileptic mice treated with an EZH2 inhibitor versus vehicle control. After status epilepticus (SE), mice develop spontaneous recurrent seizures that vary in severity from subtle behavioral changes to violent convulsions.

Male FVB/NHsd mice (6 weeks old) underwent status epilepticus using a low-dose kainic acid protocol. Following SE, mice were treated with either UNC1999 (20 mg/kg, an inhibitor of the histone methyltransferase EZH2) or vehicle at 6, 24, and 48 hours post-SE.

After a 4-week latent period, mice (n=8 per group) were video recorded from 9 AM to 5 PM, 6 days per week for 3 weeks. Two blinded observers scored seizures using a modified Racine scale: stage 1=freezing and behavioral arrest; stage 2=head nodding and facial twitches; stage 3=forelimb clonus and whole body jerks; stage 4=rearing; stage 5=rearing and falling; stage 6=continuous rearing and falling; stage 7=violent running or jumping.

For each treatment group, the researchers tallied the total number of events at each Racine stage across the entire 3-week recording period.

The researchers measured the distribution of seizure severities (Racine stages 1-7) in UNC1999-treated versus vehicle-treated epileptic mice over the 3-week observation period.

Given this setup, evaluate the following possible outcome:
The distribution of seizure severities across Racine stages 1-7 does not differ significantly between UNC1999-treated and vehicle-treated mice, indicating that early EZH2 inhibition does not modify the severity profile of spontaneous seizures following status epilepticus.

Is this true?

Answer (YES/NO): NO